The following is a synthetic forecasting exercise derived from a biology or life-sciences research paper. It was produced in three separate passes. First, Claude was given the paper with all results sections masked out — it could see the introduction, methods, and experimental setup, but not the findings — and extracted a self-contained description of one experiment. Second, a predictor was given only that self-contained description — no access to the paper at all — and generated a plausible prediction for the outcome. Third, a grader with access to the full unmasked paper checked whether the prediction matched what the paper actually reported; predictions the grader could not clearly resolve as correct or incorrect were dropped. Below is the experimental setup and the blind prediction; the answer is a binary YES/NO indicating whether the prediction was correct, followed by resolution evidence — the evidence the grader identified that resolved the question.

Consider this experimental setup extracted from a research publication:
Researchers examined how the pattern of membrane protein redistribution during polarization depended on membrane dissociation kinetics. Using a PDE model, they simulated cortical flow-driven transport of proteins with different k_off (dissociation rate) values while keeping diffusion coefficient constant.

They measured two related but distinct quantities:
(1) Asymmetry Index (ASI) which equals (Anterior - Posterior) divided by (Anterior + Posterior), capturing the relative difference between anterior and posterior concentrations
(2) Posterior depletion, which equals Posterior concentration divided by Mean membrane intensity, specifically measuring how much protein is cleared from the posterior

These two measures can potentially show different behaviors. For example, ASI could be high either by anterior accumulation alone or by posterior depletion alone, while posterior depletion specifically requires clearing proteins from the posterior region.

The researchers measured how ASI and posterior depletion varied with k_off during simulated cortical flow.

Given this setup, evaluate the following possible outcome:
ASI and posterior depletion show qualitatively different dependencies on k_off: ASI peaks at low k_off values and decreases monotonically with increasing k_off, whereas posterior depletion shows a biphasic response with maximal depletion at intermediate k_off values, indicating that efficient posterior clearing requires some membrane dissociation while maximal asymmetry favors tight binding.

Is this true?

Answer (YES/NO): NO